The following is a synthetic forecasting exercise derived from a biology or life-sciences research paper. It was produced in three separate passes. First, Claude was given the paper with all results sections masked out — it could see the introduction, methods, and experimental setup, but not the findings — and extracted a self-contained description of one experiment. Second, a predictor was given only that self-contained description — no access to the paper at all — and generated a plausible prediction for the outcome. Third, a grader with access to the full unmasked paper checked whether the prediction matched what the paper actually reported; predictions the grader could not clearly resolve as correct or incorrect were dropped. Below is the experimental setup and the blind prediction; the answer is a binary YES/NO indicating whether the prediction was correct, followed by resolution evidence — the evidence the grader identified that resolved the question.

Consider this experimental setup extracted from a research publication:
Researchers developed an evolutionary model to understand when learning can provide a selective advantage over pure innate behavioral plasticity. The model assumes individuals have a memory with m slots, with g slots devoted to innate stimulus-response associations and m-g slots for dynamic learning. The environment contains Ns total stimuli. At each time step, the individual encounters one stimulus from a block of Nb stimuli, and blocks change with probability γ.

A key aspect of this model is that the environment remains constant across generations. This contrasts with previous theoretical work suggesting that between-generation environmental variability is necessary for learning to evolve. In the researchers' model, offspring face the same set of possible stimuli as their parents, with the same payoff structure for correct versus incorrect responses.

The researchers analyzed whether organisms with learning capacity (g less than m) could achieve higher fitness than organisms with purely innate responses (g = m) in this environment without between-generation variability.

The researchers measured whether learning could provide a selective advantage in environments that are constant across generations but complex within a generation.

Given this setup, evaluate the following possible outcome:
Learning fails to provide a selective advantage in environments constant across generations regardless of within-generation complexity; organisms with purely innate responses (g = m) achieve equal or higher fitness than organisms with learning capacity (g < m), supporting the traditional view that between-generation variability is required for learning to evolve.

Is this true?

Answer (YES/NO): NO